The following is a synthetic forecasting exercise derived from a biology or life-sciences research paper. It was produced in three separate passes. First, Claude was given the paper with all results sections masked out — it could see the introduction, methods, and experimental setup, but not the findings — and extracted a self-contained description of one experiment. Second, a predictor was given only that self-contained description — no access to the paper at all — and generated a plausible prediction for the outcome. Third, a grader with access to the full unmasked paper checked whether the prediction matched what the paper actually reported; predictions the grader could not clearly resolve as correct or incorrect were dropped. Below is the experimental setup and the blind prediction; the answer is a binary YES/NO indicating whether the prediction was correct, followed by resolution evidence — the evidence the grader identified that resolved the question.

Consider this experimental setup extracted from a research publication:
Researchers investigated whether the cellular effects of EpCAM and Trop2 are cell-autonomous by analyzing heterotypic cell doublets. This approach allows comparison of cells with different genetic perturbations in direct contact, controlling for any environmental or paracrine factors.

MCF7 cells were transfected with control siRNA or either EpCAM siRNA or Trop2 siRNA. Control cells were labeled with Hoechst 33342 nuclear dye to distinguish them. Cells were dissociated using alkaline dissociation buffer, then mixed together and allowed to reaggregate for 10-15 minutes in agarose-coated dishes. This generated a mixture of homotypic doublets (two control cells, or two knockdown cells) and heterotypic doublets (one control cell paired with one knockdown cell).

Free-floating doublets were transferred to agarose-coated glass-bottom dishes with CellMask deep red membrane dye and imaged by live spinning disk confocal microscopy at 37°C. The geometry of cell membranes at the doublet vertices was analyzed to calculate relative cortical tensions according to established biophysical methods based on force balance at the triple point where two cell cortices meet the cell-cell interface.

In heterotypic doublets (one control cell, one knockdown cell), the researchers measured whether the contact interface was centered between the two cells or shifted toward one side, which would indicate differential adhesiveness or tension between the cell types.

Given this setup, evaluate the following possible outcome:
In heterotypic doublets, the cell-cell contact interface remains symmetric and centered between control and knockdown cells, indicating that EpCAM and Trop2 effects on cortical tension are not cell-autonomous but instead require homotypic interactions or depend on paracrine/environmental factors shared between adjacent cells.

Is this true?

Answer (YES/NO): NO